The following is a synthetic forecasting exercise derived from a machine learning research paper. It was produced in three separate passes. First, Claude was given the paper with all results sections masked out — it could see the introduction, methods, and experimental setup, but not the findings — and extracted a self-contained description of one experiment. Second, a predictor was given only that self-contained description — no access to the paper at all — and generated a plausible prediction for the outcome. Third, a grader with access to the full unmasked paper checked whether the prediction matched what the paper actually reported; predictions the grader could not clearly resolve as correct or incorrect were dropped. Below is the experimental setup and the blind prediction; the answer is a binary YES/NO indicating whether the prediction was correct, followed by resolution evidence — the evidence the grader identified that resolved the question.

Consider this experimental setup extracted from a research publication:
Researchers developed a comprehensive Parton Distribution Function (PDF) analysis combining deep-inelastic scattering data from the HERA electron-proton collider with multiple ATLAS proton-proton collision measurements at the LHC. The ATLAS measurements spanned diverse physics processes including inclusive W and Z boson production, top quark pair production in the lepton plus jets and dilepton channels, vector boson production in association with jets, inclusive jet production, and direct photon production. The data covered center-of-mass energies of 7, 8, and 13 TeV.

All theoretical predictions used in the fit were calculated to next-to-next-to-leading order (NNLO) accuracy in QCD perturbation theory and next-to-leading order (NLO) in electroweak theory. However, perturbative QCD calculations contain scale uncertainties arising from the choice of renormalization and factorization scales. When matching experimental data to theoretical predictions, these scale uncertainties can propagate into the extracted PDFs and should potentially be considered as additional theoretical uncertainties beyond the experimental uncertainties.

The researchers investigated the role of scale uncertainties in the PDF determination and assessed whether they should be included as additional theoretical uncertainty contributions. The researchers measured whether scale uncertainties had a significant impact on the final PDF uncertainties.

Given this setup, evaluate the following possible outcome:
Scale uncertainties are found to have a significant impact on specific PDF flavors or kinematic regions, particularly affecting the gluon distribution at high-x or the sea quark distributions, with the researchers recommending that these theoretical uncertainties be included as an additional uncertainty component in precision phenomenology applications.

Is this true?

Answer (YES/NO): NO